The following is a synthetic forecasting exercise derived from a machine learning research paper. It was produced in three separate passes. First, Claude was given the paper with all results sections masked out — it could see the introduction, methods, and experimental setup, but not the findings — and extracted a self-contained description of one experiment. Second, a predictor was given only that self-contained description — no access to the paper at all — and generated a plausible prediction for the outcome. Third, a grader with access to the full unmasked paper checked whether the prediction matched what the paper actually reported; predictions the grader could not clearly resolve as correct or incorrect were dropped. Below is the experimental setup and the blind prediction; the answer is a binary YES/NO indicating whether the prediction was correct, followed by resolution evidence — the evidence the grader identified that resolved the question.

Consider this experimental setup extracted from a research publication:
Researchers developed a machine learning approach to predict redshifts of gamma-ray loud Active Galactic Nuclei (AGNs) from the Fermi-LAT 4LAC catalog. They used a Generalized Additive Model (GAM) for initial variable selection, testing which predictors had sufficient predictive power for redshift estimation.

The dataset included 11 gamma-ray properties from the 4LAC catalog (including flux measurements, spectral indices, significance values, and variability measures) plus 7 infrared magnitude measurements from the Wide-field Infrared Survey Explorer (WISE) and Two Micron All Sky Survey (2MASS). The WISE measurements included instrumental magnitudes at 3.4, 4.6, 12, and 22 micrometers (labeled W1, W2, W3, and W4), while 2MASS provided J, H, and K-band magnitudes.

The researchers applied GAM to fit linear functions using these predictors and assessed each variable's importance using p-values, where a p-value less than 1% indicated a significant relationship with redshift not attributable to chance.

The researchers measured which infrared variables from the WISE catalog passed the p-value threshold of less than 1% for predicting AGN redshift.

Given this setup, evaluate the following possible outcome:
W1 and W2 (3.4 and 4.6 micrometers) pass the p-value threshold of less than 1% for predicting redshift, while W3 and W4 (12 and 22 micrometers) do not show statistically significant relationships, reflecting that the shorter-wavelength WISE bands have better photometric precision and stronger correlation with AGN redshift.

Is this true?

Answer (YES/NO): NO